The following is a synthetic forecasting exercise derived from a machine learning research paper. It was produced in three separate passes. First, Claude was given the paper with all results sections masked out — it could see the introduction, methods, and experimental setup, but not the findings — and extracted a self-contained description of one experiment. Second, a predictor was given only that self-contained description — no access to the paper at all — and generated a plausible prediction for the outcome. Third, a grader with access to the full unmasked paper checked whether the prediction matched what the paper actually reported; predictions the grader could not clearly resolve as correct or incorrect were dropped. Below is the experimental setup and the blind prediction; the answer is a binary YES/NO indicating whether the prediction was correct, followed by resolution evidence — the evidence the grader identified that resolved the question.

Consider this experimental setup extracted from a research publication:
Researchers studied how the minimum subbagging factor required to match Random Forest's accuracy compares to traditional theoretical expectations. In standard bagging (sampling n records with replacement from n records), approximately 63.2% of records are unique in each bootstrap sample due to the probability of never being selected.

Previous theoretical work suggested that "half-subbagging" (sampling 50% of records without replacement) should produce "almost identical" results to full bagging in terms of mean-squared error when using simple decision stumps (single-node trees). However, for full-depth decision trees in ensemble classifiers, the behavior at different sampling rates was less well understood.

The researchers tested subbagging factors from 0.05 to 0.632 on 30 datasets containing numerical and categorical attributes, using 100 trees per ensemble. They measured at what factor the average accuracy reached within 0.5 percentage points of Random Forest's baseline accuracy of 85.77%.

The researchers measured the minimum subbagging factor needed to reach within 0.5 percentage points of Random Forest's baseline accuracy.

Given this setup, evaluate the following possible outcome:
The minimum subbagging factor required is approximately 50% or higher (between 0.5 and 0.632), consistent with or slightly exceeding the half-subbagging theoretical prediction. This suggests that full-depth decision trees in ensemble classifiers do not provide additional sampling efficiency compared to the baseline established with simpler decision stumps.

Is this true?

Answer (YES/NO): NO